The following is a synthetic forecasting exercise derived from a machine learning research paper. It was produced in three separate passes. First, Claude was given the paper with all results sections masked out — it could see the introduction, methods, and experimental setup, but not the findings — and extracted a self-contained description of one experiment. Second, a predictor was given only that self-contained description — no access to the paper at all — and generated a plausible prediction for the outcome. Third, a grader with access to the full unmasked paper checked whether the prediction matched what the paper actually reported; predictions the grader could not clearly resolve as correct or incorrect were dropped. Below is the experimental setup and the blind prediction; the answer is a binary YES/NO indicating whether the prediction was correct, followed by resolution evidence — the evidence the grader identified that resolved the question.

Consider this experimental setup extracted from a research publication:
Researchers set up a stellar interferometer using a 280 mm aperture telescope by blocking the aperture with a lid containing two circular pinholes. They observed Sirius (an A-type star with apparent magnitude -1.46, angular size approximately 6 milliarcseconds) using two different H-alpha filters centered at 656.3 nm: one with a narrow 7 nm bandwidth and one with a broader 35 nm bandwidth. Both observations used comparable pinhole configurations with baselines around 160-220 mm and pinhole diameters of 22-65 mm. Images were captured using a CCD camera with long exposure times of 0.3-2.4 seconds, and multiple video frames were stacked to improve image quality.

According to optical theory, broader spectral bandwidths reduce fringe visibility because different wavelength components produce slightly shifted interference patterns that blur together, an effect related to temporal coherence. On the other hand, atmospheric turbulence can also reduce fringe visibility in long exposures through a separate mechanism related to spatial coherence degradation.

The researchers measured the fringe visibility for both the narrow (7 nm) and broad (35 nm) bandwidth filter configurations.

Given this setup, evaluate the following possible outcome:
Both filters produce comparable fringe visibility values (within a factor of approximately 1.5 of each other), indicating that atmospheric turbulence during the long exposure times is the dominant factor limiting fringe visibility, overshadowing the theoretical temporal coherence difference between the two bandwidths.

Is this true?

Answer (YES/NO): YES